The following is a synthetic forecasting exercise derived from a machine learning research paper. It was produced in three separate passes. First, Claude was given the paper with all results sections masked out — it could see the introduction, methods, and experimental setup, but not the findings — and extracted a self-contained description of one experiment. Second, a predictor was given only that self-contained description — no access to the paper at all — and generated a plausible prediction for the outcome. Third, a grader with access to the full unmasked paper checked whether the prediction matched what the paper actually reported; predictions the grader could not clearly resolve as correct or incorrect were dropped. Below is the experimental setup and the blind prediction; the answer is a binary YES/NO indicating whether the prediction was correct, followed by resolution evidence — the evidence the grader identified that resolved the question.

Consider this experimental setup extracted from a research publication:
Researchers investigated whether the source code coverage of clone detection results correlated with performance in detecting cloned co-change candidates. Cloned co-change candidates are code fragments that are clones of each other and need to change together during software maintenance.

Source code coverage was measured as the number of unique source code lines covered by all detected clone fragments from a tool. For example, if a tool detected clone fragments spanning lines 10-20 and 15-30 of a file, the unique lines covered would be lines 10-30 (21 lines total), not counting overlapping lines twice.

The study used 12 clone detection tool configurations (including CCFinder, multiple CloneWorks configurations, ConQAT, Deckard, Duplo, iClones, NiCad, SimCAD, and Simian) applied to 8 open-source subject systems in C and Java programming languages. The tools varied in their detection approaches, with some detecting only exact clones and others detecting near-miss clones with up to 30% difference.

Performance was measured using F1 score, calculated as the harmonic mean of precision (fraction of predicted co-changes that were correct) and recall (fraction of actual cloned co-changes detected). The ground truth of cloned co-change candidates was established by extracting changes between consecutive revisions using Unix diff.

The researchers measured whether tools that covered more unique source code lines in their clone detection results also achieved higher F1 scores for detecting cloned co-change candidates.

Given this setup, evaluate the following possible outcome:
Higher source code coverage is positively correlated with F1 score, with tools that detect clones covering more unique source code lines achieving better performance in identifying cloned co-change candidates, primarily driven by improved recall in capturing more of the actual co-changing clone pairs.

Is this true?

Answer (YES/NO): NO